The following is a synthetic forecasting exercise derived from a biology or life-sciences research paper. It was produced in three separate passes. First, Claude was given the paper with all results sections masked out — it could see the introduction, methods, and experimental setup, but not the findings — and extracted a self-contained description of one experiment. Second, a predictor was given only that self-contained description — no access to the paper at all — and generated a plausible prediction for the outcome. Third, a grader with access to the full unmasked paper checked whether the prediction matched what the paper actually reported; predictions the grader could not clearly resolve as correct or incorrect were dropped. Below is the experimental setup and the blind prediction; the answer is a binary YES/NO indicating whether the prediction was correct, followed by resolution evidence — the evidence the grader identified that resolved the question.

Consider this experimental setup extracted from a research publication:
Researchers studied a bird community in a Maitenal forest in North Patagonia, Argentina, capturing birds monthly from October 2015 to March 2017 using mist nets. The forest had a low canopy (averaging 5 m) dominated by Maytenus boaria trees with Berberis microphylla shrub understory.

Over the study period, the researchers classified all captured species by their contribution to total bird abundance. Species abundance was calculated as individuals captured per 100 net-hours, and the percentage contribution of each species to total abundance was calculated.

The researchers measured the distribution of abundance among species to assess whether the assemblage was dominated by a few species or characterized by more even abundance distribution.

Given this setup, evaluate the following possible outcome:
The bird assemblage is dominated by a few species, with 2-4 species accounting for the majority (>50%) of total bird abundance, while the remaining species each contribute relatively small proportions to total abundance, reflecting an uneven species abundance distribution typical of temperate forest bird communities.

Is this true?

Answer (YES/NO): YES